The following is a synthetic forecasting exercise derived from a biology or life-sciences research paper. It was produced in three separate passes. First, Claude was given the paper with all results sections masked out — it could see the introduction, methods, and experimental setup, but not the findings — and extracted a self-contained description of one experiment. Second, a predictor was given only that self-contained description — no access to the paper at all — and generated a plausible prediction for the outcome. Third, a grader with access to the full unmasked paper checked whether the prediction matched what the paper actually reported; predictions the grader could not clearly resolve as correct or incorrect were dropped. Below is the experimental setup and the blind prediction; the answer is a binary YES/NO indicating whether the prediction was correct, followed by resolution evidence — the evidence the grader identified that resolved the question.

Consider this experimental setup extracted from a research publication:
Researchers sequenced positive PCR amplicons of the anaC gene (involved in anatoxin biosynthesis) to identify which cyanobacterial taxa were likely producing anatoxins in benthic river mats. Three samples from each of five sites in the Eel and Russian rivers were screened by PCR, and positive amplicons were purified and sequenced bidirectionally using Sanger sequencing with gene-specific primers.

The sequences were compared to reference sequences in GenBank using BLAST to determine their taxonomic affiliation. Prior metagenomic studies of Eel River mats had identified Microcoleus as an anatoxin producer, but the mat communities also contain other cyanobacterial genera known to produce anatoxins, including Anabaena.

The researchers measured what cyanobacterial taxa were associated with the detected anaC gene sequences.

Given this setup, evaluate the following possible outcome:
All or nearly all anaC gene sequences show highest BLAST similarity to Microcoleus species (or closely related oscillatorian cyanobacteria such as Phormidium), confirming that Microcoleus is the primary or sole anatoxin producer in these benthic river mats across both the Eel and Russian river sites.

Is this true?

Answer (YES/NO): YES